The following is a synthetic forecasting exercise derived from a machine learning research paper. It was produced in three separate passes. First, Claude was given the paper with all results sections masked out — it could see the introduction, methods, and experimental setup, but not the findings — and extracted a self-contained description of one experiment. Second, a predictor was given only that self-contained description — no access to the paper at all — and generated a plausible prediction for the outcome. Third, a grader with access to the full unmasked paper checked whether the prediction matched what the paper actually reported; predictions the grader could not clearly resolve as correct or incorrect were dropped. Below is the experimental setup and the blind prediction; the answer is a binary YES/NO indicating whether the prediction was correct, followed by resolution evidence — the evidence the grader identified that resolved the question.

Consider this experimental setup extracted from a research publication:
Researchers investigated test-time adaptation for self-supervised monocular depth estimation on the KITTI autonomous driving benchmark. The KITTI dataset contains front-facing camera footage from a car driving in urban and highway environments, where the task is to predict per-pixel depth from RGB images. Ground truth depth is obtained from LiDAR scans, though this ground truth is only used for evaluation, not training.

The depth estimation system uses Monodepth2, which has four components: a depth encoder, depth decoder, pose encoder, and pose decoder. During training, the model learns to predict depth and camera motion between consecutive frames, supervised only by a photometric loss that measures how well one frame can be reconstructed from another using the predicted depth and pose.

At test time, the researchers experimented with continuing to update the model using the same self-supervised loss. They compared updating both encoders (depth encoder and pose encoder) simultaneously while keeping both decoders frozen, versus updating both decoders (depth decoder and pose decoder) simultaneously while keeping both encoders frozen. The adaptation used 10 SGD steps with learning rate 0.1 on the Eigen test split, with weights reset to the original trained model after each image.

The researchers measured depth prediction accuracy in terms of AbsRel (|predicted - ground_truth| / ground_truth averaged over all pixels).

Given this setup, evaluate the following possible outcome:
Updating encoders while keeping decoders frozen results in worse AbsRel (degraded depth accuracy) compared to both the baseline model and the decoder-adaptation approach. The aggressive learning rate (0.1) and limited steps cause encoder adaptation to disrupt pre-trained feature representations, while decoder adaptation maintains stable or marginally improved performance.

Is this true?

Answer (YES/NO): NO